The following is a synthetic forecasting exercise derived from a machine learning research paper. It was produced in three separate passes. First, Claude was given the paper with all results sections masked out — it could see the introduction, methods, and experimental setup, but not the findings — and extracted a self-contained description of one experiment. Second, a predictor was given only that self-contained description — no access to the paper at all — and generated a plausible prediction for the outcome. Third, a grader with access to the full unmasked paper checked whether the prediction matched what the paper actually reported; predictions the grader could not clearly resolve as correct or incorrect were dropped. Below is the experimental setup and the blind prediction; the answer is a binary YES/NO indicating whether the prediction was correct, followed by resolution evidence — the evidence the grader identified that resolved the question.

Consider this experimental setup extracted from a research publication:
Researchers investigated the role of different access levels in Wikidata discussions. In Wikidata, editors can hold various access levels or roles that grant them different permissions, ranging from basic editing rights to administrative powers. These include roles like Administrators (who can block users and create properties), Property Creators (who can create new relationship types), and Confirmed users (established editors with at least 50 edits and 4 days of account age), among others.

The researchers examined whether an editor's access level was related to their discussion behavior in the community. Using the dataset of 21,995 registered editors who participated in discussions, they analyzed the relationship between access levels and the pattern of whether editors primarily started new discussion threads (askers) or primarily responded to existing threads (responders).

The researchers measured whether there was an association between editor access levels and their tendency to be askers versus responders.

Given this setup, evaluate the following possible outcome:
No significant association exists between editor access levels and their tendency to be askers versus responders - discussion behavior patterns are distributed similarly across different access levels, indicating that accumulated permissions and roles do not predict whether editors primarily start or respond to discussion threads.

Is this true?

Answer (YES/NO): NO